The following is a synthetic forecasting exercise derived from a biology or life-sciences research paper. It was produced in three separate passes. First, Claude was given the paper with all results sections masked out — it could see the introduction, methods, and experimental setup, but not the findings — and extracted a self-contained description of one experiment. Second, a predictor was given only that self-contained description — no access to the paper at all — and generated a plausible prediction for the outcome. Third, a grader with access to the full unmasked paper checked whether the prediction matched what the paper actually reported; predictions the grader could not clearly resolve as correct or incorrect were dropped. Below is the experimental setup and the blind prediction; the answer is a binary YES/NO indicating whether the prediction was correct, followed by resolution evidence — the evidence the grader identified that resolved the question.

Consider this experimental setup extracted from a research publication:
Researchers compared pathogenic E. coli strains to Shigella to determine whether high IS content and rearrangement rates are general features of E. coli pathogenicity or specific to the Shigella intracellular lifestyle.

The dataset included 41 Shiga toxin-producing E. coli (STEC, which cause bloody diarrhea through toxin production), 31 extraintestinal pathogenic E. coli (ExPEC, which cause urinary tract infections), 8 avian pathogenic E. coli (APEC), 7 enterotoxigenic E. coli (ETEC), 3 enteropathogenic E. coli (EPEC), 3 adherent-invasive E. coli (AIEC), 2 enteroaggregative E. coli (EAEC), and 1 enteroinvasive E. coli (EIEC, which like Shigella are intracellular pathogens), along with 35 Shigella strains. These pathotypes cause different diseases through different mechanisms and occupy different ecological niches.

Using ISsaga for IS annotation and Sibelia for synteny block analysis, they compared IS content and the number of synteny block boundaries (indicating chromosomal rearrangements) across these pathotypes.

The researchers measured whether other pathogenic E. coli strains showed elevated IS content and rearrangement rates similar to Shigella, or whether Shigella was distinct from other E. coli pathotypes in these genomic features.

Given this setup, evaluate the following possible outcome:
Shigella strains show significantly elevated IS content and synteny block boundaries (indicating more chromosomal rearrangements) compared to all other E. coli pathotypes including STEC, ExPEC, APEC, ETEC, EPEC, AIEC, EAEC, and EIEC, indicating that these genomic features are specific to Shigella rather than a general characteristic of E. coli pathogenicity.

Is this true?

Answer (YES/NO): YES